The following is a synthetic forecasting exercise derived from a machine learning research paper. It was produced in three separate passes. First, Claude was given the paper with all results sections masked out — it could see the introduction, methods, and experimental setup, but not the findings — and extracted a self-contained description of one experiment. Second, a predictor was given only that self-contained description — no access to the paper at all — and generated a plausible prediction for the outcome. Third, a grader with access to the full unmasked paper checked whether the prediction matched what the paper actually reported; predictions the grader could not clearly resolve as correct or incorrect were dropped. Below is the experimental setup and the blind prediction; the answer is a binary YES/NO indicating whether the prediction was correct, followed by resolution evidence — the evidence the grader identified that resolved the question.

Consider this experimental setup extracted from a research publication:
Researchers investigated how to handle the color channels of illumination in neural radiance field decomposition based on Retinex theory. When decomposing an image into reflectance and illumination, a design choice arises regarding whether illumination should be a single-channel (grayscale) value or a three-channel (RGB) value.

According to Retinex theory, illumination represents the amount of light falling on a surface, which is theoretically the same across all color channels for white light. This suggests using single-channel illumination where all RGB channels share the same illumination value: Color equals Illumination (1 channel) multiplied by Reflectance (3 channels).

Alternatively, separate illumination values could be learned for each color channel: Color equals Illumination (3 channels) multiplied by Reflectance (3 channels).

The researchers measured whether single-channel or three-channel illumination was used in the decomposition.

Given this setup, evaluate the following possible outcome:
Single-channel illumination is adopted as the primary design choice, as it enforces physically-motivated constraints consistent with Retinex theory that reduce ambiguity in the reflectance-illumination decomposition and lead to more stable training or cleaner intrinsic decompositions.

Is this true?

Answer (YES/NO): YES